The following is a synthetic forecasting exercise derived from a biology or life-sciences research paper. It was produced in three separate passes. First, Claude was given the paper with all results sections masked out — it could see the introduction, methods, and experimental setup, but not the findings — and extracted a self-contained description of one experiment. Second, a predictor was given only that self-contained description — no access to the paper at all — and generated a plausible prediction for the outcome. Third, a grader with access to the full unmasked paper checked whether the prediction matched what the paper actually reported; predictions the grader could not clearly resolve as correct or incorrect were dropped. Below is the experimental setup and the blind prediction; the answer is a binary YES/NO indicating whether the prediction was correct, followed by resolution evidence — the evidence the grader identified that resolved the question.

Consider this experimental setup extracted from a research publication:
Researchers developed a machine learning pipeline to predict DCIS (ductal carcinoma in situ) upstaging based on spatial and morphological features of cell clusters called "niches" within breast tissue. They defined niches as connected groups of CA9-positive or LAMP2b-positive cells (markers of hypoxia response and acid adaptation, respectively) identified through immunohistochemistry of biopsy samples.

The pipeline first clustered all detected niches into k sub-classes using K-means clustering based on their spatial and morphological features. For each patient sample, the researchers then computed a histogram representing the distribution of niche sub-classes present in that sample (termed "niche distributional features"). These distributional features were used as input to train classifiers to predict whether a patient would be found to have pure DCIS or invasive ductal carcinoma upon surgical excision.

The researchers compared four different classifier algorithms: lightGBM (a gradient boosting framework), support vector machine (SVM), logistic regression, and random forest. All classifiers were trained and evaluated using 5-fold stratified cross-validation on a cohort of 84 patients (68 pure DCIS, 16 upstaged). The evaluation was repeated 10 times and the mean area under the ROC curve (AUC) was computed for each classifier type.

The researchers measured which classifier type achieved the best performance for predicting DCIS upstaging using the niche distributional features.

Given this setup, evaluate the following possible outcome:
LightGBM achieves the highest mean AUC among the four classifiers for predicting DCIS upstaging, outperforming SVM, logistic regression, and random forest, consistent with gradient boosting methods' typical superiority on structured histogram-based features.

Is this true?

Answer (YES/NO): NO